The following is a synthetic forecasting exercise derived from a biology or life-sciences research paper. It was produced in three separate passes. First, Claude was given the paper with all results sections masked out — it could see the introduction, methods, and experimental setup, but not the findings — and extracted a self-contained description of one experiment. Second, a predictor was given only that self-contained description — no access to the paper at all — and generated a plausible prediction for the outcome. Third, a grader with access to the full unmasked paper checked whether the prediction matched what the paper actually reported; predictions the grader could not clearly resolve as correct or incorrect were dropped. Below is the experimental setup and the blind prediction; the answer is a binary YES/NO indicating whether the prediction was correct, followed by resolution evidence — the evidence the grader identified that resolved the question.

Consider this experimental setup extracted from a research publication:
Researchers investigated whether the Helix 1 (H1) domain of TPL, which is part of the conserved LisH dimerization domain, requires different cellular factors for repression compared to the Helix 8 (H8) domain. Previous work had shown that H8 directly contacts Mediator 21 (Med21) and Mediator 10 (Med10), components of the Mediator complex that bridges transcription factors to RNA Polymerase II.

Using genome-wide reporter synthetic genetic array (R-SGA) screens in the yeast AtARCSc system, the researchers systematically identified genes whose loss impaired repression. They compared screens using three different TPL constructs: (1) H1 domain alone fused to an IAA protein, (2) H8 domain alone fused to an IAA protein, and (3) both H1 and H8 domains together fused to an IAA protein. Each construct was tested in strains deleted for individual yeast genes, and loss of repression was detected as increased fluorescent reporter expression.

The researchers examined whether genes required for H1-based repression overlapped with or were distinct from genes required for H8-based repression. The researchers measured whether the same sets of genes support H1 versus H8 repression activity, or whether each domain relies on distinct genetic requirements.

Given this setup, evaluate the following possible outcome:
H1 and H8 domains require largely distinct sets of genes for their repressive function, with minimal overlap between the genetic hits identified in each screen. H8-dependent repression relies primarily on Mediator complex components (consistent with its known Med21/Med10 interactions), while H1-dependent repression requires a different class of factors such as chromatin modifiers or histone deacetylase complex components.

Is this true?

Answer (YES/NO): NO